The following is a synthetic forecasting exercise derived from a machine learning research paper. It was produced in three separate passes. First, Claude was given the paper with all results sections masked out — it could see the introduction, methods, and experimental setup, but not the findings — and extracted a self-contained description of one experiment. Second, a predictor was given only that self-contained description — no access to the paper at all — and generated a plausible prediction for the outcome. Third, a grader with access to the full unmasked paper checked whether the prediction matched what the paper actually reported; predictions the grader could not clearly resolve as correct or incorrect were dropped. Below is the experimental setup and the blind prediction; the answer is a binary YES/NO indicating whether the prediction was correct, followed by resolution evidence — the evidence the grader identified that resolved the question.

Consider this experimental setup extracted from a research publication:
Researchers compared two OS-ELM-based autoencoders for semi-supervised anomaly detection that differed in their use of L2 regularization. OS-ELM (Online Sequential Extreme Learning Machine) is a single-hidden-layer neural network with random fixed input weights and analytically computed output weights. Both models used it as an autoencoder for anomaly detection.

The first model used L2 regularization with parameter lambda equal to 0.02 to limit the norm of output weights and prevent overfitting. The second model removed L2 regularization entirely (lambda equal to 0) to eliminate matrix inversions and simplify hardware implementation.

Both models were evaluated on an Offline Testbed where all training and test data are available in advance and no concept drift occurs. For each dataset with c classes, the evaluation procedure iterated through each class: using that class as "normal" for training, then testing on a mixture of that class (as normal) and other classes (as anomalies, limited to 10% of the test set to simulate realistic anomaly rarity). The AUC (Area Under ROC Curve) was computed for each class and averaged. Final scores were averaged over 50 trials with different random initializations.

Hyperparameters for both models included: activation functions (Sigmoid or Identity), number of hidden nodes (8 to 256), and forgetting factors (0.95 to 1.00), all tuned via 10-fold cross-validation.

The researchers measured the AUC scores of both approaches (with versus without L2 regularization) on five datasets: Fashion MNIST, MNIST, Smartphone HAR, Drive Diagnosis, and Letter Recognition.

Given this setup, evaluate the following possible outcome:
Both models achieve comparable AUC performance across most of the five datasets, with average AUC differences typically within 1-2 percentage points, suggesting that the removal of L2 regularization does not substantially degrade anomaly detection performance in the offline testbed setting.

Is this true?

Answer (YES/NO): YES